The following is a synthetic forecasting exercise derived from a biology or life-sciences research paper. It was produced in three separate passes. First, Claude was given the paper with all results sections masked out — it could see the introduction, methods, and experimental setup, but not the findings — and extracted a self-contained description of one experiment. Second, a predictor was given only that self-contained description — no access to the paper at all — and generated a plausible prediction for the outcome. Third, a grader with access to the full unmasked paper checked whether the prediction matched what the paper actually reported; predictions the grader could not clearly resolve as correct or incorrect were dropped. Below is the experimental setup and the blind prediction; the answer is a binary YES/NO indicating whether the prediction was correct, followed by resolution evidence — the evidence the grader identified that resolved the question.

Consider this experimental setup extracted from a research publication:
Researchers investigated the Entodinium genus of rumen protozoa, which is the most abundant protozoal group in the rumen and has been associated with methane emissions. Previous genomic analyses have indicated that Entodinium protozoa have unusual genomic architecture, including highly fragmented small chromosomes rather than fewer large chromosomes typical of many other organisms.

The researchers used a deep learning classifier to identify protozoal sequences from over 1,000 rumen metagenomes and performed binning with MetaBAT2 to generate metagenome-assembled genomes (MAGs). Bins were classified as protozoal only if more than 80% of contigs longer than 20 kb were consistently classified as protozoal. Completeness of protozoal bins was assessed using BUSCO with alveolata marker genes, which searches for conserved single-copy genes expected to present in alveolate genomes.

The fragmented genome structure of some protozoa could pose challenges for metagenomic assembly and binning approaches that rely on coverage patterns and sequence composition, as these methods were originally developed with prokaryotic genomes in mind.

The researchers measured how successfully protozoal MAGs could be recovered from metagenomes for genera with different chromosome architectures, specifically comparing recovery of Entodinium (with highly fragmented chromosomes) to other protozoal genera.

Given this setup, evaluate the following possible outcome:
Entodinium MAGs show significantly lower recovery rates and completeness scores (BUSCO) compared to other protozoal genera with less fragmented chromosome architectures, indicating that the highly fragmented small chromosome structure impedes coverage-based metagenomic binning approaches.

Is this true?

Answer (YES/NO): YES